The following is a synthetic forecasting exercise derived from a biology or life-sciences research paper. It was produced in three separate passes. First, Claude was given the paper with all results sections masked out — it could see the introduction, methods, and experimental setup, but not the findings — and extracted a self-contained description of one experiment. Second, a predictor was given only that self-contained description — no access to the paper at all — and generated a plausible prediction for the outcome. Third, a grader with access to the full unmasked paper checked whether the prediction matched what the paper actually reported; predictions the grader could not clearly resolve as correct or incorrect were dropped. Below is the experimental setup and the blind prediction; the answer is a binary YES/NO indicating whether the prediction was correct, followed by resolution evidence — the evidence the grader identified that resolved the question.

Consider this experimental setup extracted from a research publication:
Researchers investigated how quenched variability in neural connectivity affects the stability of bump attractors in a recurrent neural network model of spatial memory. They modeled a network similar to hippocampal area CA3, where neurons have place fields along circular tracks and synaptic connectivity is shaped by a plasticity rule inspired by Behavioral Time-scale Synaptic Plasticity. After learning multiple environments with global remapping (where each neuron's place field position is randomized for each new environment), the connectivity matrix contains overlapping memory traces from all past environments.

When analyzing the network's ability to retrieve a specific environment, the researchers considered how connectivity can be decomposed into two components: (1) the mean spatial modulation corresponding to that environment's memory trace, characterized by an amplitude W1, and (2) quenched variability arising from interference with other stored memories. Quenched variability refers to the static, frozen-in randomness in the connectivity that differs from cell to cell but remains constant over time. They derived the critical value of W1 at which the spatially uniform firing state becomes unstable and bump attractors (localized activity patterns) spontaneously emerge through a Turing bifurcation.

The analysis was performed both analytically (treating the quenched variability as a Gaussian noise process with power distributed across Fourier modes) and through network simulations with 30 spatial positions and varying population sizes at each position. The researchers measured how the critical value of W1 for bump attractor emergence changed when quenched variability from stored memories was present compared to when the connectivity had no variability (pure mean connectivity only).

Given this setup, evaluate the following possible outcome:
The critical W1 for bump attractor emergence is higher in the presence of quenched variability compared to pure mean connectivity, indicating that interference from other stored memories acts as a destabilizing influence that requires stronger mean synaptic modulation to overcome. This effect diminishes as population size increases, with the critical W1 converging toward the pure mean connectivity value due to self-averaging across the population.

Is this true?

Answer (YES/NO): NO